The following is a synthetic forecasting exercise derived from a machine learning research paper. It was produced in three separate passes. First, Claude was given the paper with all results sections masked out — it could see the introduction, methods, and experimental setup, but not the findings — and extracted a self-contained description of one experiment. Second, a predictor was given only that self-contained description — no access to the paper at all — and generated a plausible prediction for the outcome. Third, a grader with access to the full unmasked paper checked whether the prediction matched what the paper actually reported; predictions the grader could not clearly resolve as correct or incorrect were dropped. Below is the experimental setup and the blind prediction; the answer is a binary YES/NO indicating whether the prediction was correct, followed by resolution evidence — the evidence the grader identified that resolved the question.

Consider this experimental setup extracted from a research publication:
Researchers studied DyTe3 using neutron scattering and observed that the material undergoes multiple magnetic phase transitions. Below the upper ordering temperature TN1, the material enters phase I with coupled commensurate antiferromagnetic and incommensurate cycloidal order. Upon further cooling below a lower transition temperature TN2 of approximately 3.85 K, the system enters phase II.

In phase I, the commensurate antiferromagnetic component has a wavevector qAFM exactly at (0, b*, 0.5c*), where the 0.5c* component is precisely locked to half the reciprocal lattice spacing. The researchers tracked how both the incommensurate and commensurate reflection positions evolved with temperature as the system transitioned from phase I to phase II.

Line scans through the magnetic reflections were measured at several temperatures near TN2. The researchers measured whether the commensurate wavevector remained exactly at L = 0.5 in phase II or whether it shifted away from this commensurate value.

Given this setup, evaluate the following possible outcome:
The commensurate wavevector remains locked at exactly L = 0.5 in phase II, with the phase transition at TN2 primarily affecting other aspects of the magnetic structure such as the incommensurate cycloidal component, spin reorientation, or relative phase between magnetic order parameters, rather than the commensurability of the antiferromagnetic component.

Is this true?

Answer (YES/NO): NO